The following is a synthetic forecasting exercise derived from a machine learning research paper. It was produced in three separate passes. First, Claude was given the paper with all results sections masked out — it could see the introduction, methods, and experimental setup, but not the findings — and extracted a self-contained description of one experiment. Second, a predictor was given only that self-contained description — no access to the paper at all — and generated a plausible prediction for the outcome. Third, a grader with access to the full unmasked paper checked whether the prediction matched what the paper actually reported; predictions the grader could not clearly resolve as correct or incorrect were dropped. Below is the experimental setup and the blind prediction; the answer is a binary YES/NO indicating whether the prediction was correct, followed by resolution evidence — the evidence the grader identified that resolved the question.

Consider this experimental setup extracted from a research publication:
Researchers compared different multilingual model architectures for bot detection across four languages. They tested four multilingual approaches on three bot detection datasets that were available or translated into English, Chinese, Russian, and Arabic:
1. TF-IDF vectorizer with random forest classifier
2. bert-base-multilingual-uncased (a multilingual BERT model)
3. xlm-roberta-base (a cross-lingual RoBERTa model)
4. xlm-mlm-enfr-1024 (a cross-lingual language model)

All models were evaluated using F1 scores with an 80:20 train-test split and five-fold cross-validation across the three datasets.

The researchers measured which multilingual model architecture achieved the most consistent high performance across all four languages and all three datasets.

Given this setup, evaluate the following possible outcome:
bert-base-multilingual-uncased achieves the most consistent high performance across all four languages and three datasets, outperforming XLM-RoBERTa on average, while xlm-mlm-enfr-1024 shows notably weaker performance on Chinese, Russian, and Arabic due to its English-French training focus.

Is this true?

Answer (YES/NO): NO